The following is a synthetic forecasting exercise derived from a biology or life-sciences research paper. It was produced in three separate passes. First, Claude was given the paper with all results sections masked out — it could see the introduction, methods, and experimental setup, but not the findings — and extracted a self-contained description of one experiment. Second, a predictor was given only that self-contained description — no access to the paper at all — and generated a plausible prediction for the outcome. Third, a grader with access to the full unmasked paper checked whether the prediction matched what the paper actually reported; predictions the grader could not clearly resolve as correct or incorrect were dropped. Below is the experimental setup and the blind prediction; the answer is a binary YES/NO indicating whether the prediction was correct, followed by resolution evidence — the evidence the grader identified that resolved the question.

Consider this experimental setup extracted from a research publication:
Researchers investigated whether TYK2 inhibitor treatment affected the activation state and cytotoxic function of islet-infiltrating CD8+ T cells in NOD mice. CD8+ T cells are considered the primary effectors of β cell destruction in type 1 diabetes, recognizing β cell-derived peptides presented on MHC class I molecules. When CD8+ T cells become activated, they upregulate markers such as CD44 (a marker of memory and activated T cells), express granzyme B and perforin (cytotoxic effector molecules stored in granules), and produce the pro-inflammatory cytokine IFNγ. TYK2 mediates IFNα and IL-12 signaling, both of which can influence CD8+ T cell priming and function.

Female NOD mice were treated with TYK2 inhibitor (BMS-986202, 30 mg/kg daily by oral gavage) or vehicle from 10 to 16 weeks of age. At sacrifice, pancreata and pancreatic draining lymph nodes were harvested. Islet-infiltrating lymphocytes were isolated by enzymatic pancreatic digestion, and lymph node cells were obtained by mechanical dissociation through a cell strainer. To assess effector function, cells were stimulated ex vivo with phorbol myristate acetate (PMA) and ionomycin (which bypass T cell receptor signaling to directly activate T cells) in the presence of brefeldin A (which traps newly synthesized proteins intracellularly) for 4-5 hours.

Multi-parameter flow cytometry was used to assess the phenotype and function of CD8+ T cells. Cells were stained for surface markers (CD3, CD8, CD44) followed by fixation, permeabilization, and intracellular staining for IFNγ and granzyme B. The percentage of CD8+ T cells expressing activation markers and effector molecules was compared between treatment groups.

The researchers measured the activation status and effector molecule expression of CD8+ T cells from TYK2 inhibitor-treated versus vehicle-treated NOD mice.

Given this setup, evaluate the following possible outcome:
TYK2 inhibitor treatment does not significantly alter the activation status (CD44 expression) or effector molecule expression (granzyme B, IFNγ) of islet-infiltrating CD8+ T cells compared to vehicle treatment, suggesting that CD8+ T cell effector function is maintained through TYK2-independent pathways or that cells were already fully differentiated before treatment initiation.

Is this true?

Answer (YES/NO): NO